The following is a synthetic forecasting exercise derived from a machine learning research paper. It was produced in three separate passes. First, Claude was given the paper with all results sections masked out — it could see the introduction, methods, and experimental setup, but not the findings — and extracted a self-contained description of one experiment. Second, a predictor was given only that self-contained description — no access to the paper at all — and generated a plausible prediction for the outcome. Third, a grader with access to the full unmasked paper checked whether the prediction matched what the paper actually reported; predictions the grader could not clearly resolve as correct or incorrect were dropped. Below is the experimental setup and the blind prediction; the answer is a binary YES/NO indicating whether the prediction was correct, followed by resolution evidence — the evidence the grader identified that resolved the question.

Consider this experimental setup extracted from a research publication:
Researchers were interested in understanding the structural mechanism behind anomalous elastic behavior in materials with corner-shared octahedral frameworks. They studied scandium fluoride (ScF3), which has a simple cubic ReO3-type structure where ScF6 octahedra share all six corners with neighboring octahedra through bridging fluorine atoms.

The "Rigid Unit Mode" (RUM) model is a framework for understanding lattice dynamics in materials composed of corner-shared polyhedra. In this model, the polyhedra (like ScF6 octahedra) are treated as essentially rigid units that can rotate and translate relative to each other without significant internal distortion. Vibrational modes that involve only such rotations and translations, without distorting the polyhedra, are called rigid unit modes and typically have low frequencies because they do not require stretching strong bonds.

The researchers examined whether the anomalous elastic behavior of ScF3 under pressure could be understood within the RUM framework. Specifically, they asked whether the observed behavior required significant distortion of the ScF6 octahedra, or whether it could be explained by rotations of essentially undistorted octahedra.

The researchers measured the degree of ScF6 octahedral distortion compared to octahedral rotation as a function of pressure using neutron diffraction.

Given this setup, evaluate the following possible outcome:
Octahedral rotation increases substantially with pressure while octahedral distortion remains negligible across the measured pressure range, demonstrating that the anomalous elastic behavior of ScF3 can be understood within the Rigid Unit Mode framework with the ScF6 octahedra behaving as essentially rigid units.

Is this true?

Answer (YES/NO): YES